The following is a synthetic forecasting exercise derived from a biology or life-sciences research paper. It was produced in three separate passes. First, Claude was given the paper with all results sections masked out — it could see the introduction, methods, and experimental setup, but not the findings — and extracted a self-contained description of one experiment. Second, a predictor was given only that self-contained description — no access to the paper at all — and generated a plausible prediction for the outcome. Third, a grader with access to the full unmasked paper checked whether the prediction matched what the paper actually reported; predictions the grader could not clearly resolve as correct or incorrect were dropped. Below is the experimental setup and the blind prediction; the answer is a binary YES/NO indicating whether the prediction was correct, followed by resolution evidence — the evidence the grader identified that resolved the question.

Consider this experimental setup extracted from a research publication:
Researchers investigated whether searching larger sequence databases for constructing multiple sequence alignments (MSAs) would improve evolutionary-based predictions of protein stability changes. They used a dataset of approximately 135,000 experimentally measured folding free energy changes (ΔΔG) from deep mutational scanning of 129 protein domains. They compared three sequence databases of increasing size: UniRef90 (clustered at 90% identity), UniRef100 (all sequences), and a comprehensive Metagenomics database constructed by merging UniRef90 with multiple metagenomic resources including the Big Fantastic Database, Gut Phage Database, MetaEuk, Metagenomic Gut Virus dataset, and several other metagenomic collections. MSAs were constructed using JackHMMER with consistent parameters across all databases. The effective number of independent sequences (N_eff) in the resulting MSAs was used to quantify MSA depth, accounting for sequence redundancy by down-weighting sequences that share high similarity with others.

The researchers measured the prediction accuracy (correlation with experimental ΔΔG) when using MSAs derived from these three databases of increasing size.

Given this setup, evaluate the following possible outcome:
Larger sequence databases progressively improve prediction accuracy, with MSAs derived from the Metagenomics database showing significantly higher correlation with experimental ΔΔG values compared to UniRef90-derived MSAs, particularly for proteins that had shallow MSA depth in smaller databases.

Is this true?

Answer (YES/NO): NO